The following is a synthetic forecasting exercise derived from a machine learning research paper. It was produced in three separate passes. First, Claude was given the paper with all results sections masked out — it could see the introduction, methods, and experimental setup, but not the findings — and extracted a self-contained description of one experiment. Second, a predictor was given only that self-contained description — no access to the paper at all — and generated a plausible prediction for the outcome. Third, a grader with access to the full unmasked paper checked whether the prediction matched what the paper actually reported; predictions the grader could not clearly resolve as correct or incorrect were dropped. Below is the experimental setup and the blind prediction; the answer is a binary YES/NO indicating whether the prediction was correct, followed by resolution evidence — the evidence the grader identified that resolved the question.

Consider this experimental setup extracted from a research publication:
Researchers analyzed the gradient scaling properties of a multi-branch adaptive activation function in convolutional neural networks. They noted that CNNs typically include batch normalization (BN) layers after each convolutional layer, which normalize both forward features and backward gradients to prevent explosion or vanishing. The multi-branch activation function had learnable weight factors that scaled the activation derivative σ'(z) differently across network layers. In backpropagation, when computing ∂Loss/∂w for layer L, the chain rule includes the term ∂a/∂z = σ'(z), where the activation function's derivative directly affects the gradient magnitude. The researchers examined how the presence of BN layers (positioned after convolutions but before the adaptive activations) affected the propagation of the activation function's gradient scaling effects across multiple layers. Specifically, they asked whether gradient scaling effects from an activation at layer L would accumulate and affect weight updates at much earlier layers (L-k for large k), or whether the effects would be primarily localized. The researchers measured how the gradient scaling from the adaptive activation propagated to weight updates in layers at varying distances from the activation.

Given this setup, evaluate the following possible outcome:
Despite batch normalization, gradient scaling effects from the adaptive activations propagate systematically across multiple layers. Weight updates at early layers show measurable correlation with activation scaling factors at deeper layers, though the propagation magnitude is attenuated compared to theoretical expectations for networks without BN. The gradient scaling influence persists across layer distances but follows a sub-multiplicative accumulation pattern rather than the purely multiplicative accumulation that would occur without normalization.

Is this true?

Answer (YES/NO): NO